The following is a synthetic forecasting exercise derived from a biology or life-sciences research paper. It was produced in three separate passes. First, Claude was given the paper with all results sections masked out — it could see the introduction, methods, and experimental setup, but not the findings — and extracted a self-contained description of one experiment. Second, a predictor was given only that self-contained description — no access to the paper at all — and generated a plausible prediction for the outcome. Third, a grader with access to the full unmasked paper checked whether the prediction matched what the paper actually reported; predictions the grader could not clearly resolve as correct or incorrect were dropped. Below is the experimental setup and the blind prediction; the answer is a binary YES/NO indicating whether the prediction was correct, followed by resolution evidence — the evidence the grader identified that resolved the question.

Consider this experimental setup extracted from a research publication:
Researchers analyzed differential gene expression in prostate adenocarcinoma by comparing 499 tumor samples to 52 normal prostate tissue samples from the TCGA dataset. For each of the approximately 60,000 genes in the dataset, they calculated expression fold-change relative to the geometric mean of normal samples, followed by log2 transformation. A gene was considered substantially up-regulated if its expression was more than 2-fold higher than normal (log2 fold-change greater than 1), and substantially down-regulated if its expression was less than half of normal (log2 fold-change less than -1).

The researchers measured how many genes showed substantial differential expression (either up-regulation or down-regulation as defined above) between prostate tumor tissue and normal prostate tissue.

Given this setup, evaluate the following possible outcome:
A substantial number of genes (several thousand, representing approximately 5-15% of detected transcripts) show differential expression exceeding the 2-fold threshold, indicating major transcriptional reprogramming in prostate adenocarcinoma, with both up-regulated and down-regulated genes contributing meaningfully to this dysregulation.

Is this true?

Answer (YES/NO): NO